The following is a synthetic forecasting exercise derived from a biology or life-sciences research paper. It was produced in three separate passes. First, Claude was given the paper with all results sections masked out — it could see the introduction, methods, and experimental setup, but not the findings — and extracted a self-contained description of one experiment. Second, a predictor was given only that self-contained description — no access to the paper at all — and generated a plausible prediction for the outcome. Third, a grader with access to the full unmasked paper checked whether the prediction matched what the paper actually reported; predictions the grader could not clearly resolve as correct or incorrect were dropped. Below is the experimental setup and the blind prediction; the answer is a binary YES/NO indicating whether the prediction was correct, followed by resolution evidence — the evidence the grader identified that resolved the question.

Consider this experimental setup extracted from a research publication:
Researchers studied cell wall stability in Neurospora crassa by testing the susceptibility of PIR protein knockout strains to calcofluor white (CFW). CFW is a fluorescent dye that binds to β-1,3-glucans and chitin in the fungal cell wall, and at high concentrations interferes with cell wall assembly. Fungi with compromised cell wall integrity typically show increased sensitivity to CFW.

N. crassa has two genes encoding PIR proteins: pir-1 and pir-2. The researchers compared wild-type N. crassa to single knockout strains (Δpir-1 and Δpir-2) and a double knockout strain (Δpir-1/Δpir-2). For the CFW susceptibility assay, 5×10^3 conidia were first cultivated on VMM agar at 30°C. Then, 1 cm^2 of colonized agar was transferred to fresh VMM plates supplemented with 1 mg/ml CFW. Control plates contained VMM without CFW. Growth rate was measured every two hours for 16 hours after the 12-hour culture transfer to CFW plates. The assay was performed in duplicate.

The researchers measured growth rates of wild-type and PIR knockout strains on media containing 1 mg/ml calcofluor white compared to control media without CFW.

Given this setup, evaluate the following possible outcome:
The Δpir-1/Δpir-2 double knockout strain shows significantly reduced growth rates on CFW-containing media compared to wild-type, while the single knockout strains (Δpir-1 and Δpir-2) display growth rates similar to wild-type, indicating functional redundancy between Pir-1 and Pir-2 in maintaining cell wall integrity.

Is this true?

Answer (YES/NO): YES